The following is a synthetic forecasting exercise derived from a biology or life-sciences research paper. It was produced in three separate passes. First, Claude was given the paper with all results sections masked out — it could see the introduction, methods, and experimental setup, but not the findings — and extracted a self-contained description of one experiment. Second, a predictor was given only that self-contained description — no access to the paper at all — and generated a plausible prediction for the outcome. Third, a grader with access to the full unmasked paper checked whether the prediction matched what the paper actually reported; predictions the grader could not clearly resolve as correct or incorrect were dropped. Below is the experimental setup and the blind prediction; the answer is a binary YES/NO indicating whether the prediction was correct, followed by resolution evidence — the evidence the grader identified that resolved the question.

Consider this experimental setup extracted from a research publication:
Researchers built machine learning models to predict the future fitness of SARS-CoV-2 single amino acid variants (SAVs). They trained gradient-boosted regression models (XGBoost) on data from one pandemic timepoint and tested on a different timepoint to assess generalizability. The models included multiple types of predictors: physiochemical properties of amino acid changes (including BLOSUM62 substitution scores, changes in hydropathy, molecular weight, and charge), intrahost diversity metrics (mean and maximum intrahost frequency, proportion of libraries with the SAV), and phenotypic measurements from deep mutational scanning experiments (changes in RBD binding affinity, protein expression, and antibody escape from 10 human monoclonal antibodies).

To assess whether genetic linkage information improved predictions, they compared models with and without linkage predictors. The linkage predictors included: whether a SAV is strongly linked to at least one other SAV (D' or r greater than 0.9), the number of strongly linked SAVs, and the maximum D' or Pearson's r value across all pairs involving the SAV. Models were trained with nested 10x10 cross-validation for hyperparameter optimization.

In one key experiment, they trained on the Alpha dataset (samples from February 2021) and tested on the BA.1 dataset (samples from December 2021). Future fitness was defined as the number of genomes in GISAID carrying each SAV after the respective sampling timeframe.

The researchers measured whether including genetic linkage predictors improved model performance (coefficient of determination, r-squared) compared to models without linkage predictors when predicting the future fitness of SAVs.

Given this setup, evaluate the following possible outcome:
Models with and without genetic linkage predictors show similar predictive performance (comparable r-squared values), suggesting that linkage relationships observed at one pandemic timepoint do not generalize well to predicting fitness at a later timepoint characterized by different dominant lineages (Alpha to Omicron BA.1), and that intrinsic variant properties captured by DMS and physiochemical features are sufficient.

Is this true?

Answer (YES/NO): NO